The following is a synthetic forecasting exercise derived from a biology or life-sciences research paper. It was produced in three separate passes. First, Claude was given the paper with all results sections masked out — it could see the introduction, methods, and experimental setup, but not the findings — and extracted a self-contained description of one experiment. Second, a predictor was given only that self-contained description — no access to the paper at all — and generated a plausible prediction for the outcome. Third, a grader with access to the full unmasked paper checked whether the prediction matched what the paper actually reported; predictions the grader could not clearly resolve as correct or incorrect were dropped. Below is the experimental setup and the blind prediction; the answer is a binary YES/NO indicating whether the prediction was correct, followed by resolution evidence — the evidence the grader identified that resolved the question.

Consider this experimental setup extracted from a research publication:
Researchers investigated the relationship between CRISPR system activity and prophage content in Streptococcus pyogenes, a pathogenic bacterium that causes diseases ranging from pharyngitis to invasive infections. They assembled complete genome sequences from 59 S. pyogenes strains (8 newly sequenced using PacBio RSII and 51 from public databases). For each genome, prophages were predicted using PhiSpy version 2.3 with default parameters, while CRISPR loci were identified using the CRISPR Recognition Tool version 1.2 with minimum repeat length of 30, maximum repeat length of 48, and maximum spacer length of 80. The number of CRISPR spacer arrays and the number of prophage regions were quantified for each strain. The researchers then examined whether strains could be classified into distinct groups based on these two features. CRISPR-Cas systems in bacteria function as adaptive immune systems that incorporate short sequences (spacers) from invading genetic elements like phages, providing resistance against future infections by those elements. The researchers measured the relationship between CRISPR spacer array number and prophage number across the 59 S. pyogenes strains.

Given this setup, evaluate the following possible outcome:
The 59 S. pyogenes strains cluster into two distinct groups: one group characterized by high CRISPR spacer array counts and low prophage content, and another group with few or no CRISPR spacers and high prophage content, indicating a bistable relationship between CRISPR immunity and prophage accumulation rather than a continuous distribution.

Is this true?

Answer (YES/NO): YES